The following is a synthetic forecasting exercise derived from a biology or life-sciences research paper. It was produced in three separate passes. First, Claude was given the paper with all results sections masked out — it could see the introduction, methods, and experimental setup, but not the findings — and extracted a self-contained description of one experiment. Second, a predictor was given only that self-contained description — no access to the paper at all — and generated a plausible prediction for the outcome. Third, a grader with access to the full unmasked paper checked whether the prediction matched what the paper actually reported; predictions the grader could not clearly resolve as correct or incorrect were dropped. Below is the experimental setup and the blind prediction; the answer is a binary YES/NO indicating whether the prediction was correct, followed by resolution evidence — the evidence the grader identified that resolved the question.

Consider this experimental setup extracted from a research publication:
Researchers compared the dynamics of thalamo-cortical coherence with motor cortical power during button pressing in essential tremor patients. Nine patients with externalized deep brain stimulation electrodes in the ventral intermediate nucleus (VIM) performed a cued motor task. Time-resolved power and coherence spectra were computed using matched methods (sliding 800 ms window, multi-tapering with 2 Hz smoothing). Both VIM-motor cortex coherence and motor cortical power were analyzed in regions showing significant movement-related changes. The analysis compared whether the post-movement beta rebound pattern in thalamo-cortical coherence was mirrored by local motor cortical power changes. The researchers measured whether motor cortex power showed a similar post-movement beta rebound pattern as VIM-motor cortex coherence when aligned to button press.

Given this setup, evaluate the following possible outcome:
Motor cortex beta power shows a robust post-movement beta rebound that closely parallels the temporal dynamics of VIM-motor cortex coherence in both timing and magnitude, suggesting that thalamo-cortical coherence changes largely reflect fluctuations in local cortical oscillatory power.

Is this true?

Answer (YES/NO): NO